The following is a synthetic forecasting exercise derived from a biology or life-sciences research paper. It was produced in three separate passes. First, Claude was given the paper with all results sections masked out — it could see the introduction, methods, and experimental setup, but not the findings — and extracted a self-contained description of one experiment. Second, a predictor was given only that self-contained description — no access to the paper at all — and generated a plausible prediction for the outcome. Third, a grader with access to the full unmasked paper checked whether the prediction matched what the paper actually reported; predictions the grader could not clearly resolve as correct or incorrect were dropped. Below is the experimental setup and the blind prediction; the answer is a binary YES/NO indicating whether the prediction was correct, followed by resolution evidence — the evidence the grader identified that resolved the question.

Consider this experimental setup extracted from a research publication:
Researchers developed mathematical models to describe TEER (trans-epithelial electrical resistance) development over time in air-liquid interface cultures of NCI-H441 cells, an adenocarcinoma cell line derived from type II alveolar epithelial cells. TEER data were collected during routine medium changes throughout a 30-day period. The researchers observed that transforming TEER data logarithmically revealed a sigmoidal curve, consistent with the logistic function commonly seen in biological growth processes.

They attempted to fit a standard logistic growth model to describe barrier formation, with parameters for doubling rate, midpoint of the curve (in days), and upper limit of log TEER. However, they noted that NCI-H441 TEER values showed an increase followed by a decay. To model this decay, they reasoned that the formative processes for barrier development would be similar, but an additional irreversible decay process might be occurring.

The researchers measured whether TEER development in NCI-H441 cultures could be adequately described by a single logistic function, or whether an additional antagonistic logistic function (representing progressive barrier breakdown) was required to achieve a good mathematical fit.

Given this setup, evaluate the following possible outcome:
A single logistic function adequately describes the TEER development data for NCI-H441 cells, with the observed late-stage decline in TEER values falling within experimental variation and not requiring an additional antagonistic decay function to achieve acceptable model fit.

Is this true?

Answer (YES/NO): NO